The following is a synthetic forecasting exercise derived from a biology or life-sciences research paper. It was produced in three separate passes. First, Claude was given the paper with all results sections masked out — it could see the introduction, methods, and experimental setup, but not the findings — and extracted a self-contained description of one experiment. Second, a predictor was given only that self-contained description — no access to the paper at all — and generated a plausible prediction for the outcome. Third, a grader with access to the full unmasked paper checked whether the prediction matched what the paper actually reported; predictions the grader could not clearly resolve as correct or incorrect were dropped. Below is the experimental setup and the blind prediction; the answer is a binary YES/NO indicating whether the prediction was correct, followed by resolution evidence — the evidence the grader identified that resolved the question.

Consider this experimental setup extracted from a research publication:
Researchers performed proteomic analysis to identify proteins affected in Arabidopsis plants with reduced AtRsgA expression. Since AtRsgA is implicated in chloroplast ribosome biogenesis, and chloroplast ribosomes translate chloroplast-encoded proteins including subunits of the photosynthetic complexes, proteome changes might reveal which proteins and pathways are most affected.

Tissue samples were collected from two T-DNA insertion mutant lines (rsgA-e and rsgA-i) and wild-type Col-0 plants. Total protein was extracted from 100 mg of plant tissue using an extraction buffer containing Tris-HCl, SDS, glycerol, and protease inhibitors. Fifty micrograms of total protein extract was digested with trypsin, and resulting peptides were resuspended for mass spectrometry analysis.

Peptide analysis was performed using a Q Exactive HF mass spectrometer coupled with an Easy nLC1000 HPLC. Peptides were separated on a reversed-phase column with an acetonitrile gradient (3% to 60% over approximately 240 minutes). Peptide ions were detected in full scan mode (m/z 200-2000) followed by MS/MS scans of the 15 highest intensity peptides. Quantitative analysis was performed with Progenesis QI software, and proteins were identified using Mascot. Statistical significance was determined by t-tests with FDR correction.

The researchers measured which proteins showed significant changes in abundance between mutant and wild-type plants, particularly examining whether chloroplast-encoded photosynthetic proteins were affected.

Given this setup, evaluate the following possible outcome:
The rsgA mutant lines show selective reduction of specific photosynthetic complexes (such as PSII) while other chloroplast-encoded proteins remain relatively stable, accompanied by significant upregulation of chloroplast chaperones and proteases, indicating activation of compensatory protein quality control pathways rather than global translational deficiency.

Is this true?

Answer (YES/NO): NO